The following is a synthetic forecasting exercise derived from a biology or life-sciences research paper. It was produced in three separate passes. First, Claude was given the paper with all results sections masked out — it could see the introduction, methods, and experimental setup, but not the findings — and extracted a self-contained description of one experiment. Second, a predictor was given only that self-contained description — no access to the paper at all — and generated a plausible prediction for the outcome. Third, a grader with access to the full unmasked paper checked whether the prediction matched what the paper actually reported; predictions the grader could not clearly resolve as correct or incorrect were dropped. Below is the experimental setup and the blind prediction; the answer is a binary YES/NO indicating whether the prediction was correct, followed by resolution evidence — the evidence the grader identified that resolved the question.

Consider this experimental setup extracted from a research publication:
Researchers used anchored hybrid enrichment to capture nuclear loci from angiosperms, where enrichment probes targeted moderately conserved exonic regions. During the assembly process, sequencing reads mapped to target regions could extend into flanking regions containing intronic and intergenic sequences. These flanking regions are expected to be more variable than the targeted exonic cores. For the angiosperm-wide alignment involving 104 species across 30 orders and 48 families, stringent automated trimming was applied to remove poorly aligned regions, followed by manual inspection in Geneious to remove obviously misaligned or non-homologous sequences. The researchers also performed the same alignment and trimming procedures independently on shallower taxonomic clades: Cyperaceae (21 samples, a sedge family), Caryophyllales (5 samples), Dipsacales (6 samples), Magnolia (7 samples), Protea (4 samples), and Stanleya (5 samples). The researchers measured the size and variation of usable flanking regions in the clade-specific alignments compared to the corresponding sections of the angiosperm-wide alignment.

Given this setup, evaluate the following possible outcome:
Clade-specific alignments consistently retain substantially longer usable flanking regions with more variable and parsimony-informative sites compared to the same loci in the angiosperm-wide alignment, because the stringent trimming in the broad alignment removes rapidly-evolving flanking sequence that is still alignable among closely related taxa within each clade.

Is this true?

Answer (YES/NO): YES